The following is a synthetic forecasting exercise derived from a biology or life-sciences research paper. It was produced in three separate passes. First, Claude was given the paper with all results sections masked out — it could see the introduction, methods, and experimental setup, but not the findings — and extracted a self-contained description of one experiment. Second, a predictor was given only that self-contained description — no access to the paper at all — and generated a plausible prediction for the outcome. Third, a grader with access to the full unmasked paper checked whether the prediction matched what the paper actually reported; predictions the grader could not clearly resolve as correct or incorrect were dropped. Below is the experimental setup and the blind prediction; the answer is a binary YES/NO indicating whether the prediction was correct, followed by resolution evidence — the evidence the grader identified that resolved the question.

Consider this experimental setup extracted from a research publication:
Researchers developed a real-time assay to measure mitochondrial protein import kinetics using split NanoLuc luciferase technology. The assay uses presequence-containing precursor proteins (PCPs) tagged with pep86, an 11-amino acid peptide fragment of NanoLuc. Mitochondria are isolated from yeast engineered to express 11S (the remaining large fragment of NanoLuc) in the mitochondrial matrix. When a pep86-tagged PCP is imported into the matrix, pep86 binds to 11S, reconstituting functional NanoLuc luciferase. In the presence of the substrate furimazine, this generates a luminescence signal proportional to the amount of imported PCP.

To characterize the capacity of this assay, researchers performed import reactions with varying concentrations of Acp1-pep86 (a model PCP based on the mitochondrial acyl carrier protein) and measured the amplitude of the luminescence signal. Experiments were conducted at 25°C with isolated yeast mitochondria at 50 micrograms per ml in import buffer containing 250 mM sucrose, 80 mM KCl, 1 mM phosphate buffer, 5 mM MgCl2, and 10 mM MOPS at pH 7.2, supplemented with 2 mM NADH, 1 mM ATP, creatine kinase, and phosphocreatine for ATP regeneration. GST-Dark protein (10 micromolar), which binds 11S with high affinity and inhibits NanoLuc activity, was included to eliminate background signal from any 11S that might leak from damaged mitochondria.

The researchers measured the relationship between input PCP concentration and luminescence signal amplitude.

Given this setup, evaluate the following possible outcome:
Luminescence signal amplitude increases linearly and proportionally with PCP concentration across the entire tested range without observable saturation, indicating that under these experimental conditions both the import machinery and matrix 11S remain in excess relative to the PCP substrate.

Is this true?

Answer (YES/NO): NO